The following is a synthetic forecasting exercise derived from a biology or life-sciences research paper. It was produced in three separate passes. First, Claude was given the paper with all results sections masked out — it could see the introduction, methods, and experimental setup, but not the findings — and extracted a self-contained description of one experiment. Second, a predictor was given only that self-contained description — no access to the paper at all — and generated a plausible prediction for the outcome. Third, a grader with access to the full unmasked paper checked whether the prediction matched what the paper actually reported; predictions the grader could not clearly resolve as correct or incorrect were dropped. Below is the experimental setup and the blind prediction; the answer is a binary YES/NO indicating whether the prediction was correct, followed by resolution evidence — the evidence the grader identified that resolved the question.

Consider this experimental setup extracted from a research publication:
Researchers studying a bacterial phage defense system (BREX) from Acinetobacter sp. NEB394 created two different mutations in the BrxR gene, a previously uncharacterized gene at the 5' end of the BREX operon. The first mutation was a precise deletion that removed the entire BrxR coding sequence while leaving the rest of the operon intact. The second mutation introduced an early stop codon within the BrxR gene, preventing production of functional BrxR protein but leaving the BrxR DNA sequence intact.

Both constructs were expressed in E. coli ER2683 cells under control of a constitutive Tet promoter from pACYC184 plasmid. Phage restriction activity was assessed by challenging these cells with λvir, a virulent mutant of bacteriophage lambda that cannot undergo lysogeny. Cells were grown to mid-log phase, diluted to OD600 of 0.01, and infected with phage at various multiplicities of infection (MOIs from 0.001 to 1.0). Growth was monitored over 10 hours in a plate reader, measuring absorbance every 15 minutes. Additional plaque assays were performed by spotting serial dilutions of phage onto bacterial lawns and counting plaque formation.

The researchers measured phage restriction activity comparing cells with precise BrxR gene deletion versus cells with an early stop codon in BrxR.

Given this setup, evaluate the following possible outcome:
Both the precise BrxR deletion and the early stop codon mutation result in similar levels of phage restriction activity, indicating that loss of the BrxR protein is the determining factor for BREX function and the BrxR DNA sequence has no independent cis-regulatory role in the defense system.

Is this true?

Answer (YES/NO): NO